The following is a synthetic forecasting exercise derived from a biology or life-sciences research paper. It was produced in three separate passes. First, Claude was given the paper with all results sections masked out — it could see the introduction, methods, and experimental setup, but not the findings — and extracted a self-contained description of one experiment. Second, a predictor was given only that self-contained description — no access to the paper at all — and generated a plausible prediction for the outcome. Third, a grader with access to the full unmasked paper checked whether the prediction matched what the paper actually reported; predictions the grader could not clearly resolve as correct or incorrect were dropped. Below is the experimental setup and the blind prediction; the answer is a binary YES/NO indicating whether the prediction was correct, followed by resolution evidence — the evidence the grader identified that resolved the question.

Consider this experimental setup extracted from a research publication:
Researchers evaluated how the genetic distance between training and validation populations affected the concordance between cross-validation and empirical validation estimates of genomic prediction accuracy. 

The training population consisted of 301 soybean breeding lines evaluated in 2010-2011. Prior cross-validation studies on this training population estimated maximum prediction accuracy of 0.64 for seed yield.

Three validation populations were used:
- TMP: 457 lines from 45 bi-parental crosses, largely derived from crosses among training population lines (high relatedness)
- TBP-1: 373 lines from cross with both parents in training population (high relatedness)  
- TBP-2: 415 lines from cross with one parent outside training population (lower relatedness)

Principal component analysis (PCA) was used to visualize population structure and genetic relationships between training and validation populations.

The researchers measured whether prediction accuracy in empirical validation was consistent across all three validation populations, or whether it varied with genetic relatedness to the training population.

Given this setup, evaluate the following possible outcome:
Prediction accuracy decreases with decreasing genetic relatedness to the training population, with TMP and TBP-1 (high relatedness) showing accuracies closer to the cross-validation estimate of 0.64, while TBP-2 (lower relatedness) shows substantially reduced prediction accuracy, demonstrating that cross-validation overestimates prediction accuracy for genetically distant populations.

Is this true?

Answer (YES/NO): YES